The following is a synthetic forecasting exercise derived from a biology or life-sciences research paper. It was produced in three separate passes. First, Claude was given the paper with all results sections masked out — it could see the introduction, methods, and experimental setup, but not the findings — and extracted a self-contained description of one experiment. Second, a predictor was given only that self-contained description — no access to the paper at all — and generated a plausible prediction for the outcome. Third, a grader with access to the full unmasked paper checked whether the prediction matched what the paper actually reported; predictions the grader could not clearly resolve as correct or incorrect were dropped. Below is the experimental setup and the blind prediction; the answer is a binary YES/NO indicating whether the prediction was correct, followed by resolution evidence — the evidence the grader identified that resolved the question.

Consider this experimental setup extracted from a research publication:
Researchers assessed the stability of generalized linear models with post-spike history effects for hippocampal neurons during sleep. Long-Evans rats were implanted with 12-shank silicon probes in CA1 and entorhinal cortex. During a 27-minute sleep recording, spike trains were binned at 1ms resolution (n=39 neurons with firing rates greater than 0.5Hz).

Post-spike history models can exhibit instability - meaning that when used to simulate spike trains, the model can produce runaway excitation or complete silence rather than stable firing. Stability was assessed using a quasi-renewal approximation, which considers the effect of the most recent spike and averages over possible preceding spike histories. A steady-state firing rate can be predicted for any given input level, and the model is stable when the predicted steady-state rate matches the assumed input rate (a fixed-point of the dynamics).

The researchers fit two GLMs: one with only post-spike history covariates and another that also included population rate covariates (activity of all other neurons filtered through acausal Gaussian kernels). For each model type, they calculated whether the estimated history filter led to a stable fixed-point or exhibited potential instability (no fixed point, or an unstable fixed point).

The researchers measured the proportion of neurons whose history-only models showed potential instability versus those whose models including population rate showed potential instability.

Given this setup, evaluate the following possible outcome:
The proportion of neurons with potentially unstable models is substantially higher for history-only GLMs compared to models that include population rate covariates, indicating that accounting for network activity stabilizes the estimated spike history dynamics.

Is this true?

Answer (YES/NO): NO